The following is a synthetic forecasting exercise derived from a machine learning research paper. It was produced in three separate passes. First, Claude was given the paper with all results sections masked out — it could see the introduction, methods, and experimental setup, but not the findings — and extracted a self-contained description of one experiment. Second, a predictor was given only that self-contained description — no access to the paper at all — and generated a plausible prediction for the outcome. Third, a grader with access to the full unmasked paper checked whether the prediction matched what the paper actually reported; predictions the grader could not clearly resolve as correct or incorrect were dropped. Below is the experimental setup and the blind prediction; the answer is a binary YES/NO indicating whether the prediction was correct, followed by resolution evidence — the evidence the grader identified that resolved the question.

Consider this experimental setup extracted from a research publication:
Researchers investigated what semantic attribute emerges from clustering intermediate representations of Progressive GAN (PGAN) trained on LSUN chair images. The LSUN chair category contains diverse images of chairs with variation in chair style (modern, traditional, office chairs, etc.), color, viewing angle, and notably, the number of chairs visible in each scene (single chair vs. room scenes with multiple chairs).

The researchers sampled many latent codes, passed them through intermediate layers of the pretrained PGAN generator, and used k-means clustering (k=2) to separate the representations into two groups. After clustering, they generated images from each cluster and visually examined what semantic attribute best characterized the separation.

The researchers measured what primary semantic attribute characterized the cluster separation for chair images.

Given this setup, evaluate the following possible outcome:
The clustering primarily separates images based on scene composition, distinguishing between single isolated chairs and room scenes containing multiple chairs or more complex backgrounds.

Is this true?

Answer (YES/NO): YES